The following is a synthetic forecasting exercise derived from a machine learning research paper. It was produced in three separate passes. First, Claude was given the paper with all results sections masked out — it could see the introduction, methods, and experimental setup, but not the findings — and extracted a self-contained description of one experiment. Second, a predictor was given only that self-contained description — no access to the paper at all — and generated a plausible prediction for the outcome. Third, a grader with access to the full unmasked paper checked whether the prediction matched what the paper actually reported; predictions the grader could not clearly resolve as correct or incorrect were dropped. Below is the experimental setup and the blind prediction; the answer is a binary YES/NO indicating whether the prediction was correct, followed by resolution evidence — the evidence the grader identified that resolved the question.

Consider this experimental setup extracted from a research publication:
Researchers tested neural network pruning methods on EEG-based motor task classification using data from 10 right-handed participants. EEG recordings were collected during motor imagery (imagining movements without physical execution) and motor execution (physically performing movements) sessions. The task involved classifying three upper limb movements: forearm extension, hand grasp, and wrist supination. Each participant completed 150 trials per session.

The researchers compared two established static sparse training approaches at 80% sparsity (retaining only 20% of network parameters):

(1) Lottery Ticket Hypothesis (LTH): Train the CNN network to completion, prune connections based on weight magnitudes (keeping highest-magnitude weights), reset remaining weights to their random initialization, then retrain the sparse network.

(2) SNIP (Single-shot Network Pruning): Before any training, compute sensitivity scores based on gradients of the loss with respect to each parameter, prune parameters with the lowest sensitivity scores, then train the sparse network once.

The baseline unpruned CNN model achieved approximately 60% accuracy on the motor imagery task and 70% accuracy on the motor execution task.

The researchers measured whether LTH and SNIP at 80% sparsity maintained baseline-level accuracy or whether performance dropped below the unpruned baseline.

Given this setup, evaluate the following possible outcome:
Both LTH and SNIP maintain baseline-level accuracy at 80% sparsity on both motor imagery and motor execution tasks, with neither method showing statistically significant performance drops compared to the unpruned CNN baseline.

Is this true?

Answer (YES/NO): NO